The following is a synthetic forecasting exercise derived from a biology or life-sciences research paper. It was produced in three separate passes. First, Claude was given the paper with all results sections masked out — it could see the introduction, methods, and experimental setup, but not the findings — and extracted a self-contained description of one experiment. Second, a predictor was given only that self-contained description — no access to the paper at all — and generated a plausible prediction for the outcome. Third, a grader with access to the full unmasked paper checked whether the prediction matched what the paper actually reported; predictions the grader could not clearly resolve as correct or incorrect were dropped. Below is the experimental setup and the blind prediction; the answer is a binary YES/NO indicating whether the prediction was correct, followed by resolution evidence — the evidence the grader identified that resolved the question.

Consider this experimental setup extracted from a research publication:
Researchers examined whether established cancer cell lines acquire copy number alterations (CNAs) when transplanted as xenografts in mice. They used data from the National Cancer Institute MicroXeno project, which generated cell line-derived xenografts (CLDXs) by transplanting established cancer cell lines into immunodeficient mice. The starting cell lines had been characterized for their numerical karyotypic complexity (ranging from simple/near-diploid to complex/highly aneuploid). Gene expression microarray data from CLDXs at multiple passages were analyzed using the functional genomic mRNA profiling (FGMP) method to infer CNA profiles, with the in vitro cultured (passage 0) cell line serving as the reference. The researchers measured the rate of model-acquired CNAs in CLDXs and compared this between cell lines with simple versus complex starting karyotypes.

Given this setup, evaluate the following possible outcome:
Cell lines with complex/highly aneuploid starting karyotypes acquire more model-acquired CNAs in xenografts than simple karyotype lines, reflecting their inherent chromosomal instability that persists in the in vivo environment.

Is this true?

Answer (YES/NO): YES